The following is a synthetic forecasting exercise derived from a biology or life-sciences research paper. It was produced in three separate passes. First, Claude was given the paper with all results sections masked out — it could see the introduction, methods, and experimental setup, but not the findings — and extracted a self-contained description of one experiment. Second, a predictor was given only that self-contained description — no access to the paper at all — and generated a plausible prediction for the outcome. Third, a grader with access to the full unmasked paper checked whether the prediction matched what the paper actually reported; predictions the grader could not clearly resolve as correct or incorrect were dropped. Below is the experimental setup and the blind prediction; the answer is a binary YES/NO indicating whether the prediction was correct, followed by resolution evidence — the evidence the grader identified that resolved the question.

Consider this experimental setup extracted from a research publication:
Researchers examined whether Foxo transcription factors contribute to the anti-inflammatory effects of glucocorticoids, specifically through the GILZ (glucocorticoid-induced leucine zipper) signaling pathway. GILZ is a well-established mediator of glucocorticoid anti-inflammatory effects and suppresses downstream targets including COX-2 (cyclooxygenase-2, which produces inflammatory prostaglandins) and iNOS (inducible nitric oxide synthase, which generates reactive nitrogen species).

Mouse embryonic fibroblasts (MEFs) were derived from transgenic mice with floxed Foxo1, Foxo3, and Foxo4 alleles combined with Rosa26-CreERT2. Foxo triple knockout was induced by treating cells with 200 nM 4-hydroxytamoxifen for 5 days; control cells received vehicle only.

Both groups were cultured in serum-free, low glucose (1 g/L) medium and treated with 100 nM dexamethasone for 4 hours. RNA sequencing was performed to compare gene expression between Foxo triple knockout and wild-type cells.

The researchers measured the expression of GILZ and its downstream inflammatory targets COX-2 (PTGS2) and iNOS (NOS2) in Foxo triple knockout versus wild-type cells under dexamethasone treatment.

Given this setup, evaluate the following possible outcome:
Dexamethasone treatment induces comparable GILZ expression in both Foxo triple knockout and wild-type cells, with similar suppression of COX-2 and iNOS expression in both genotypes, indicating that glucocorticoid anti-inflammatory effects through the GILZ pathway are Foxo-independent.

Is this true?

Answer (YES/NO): NO